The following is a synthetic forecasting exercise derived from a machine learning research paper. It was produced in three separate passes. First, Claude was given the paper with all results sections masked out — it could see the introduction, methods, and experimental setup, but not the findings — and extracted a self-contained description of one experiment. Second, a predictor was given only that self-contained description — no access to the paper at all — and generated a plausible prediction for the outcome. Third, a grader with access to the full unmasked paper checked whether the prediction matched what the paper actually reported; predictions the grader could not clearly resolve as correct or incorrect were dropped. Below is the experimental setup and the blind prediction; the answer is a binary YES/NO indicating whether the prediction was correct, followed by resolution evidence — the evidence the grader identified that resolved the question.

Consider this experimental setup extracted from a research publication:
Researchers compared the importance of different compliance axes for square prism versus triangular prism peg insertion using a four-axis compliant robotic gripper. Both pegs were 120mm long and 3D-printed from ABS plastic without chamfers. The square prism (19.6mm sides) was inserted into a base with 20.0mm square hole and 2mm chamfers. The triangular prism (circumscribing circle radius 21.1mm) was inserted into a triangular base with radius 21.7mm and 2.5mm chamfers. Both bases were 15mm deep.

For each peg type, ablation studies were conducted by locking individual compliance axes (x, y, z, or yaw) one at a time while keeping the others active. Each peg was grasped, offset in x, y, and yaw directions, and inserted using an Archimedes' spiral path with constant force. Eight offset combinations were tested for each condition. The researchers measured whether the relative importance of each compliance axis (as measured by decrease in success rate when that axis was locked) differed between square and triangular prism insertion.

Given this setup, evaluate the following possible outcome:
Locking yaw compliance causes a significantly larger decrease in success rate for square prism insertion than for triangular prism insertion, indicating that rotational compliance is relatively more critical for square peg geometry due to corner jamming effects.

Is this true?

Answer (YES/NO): YES